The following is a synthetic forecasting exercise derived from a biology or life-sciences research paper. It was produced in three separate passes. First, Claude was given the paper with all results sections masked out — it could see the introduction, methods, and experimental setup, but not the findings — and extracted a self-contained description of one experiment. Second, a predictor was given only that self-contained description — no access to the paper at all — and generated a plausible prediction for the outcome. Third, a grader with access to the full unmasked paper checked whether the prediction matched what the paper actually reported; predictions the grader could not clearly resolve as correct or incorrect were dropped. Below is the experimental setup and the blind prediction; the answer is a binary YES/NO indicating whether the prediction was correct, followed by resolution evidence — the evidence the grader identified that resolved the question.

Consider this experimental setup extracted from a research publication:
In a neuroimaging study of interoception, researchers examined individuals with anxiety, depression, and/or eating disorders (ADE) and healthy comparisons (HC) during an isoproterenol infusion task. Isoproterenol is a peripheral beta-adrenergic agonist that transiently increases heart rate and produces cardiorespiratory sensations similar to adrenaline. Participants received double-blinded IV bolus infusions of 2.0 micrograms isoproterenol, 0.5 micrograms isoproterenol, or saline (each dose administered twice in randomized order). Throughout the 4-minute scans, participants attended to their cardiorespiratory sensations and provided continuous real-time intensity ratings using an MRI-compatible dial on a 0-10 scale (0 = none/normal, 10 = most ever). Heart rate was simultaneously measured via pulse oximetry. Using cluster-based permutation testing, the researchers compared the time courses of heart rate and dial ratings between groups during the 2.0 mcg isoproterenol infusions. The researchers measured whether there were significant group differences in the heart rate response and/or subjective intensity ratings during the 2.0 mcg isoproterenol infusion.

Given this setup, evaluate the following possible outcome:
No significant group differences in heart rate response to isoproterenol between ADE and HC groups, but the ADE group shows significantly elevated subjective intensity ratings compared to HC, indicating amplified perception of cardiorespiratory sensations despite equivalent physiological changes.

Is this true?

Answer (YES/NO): NO